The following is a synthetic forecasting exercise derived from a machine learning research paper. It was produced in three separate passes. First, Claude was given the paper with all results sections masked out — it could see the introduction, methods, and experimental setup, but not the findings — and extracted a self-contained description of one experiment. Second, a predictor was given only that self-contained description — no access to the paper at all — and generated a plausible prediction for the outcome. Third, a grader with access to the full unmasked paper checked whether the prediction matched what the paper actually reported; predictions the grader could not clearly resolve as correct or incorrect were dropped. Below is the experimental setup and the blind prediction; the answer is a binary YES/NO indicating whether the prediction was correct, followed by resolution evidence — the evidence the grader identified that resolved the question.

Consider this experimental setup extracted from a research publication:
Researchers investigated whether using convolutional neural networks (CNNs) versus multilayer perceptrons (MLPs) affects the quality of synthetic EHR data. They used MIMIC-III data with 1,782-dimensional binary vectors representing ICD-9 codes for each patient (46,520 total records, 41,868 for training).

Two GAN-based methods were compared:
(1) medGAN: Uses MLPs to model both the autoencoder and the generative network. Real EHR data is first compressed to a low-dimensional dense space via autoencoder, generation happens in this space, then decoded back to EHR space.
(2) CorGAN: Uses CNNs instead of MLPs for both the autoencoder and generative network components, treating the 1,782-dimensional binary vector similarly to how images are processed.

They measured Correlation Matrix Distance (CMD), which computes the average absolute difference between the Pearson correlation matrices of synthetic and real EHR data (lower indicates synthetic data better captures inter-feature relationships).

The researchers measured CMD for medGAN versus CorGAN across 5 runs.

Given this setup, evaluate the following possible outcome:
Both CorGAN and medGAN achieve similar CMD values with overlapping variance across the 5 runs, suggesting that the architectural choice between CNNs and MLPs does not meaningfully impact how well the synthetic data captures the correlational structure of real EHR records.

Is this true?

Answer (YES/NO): NO